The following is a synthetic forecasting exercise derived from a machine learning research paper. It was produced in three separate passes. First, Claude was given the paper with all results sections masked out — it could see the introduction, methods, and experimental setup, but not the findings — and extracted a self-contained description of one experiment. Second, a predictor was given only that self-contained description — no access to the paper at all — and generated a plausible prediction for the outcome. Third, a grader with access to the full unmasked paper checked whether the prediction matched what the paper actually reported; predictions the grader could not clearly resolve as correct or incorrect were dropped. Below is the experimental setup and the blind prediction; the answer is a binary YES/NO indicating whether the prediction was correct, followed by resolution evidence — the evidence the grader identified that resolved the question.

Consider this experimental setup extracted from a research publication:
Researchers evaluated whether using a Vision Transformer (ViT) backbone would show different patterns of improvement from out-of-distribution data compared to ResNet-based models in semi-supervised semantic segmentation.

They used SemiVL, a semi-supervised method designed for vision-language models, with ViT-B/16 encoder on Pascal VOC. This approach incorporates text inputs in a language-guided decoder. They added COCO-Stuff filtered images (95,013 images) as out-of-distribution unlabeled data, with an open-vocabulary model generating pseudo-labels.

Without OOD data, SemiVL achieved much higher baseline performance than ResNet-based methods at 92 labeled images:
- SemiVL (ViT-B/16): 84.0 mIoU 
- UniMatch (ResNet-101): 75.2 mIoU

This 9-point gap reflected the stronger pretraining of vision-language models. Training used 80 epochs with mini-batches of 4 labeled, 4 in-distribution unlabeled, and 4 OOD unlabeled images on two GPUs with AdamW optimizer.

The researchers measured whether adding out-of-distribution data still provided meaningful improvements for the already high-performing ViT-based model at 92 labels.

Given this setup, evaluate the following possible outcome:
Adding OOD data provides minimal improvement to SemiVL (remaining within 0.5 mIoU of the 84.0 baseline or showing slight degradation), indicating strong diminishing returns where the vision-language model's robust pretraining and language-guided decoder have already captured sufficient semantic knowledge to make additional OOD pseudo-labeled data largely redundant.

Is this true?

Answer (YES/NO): NO